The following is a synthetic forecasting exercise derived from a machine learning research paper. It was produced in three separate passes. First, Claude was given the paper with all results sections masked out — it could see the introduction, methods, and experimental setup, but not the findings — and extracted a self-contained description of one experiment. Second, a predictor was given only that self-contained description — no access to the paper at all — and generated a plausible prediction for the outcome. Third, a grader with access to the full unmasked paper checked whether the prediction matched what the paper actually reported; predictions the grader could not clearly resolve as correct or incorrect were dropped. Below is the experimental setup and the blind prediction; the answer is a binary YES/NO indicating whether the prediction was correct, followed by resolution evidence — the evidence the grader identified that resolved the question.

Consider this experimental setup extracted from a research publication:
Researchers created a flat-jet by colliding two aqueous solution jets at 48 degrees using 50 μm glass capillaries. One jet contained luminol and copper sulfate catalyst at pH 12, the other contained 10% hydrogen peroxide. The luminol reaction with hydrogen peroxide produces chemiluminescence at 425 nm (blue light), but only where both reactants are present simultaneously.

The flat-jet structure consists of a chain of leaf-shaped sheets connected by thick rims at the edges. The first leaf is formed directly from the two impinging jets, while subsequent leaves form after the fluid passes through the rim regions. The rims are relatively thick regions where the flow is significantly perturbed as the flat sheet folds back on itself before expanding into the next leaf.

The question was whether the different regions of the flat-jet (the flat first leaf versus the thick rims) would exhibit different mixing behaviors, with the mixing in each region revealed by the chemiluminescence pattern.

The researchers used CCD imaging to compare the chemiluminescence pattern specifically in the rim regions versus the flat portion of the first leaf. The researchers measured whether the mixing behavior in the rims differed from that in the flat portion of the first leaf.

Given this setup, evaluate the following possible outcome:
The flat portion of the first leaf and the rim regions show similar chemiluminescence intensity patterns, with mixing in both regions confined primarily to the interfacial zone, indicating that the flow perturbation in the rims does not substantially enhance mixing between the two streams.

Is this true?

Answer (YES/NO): NO